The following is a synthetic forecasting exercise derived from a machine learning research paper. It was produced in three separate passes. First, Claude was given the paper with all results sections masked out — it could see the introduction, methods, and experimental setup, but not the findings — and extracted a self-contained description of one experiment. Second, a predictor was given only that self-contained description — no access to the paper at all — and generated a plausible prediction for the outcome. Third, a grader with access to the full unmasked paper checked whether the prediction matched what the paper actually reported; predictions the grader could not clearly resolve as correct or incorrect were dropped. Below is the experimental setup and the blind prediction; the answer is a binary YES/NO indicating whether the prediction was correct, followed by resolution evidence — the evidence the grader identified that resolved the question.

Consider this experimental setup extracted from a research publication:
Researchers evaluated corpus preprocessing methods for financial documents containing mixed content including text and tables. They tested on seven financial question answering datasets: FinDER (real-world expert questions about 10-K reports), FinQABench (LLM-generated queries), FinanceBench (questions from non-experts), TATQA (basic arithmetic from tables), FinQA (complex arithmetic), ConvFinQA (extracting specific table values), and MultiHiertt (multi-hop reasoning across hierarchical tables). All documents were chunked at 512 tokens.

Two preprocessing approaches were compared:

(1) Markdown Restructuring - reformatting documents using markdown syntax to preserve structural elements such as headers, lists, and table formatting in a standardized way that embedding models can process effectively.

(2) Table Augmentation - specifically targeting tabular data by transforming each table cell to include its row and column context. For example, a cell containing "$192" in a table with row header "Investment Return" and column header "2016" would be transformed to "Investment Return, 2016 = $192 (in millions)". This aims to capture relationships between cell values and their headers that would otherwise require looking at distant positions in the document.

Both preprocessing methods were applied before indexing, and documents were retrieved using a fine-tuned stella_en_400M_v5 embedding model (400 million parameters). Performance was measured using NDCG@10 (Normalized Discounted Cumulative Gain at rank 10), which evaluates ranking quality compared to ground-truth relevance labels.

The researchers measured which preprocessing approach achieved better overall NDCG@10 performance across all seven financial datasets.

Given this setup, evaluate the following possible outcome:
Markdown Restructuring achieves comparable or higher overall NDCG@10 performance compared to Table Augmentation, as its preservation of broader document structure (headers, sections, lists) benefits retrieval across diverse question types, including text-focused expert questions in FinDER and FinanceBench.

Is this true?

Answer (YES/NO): YES